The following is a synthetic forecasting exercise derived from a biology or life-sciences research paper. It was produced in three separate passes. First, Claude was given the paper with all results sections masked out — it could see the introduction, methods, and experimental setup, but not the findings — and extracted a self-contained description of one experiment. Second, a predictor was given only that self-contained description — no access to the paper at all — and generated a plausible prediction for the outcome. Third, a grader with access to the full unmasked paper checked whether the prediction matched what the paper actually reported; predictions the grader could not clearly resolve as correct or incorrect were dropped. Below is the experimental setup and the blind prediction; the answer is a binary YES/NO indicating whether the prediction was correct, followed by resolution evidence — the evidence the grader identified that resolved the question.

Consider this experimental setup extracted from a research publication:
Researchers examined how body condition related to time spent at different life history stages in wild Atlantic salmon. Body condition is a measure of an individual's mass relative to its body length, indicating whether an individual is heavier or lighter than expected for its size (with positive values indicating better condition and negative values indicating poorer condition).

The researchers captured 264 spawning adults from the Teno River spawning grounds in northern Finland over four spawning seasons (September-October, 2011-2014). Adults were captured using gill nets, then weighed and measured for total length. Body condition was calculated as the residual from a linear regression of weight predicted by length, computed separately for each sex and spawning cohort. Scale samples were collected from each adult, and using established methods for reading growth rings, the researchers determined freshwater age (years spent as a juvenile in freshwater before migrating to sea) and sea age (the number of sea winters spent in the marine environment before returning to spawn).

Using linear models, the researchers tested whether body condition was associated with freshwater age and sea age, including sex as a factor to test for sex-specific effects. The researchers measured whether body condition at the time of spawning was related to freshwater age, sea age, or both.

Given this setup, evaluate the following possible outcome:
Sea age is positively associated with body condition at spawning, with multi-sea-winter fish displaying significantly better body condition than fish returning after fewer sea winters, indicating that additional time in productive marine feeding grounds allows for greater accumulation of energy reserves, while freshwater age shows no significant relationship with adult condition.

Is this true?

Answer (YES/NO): NO